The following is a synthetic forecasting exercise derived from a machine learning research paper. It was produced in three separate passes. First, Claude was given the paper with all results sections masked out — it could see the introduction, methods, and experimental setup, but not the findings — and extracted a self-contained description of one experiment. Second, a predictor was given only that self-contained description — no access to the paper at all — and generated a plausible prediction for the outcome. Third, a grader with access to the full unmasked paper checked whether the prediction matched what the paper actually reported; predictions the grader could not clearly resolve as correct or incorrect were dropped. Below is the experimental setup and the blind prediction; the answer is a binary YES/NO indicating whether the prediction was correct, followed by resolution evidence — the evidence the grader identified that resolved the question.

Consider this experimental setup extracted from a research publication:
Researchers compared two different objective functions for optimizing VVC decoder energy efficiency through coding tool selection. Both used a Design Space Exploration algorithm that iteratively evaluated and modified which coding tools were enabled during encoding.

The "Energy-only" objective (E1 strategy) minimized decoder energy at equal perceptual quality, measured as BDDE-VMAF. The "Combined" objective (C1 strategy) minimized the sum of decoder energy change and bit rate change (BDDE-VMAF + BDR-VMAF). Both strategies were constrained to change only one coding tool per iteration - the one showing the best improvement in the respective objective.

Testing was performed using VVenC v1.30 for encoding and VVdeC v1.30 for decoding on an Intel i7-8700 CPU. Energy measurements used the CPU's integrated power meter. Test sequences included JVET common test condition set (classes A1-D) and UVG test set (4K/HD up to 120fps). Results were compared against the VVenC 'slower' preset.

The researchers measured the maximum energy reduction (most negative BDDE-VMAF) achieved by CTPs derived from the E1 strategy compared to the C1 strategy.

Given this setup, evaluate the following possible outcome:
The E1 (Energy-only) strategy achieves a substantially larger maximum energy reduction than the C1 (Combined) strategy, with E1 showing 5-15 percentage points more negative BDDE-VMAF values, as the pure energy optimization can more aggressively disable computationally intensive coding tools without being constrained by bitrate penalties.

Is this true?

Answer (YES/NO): NO